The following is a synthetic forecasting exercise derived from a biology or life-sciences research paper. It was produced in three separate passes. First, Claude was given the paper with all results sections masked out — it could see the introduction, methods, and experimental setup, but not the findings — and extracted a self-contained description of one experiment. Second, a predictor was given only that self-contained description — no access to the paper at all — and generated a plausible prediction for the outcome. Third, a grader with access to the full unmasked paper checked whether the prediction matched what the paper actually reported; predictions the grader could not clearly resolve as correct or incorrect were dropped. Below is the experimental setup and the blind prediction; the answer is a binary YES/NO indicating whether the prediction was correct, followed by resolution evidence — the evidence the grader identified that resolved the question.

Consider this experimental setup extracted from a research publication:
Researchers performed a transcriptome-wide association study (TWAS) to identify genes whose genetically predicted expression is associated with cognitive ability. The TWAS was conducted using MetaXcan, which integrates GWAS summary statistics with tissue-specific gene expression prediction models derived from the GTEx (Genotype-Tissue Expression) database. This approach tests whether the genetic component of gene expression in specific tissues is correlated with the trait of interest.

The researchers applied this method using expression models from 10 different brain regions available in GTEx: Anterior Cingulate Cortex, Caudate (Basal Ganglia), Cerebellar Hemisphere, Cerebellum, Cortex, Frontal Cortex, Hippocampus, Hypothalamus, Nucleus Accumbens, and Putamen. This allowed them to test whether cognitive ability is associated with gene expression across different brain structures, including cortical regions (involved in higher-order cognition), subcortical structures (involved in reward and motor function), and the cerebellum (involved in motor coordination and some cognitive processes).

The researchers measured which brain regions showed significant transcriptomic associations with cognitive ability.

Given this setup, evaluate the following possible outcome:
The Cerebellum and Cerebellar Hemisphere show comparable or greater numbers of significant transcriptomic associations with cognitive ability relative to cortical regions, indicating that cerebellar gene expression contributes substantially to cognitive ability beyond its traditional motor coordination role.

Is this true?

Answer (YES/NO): YES